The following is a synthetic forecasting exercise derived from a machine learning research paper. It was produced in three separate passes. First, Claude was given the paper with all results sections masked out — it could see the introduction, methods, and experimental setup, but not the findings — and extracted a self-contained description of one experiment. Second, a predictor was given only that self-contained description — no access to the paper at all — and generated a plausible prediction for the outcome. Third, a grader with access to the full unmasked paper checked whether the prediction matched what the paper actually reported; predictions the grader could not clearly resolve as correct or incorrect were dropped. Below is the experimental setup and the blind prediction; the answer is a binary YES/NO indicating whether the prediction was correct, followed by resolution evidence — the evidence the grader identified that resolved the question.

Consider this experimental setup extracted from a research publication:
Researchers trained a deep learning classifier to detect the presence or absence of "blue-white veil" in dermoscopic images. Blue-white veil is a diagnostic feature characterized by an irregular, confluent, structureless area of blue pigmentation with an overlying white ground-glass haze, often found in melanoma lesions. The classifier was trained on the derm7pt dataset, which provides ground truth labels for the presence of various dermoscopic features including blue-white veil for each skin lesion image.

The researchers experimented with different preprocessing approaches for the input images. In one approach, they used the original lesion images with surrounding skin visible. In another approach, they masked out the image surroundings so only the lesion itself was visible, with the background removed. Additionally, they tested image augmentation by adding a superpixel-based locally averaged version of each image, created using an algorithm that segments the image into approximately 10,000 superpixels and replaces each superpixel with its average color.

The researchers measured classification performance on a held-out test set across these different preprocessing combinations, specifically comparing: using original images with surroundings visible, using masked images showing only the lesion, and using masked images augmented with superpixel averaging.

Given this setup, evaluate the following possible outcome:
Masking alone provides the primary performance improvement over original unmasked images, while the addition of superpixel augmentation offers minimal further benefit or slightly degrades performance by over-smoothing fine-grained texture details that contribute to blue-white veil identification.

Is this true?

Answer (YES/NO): NO